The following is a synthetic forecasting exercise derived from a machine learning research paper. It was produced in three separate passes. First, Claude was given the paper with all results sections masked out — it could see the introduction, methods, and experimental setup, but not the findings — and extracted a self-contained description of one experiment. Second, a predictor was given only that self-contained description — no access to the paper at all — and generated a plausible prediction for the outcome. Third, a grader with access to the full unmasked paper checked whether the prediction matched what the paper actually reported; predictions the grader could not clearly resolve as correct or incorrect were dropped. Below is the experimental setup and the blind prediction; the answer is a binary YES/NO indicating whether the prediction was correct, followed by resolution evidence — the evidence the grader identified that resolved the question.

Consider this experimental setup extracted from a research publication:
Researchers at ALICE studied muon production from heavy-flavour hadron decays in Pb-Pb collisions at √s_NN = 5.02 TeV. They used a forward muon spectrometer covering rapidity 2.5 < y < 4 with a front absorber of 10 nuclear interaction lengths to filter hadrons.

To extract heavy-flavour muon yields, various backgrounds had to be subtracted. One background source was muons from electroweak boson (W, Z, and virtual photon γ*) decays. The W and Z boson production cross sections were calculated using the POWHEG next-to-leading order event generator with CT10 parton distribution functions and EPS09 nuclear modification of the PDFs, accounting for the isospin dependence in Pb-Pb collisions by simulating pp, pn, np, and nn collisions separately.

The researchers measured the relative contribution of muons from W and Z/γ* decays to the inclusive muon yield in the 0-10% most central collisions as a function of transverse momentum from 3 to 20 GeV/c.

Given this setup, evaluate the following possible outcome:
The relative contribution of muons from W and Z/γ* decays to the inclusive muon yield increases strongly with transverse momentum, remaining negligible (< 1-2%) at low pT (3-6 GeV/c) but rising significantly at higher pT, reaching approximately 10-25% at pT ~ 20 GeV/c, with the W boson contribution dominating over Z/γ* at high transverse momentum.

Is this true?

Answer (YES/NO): NO